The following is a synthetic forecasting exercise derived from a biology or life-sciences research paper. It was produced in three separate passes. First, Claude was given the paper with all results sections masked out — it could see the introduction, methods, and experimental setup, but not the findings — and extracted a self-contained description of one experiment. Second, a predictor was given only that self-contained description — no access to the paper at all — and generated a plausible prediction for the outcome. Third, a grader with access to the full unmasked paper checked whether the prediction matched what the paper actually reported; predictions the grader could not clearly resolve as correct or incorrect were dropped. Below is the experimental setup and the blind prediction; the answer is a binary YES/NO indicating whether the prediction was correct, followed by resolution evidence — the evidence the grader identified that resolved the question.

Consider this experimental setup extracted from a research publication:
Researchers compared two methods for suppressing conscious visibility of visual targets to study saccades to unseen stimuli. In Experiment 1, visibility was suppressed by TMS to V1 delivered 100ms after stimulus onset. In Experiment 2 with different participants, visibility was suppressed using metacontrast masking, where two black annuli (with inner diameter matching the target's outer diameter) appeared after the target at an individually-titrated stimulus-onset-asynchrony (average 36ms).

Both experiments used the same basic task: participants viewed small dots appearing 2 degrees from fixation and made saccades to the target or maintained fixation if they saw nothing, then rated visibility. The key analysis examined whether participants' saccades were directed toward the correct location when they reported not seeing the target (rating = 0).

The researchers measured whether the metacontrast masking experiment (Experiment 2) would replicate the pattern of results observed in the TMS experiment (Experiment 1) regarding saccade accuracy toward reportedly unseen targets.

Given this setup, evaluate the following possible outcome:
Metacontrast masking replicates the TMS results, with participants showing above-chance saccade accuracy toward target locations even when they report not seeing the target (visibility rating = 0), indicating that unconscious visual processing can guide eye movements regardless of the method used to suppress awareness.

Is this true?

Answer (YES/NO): YES